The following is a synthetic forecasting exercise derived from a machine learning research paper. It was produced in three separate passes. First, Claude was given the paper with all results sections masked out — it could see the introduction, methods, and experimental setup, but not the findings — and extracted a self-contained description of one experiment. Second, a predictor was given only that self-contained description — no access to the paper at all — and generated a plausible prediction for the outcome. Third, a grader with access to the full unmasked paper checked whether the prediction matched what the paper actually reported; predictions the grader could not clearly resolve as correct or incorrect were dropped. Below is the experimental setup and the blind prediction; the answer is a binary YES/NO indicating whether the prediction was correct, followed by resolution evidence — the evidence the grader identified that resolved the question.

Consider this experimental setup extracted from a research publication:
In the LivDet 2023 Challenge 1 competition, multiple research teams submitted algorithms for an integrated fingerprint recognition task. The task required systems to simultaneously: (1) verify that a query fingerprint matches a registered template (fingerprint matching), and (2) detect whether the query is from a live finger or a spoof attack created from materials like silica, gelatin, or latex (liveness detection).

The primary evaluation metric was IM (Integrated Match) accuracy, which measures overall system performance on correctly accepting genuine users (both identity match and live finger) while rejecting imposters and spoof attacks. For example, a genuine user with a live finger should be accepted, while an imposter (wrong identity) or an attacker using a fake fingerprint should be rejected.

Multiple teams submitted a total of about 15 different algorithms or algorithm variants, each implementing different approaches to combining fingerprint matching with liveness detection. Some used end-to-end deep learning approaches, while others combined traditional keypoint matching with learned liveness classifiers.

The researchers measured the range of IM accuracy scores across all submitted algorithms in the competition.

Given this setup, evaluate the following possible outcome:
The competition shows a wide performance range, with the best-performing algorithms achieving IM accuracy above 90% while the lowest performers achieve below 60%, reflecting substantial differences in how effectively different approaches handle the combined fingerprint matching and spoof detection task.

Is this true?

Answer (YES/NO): YES